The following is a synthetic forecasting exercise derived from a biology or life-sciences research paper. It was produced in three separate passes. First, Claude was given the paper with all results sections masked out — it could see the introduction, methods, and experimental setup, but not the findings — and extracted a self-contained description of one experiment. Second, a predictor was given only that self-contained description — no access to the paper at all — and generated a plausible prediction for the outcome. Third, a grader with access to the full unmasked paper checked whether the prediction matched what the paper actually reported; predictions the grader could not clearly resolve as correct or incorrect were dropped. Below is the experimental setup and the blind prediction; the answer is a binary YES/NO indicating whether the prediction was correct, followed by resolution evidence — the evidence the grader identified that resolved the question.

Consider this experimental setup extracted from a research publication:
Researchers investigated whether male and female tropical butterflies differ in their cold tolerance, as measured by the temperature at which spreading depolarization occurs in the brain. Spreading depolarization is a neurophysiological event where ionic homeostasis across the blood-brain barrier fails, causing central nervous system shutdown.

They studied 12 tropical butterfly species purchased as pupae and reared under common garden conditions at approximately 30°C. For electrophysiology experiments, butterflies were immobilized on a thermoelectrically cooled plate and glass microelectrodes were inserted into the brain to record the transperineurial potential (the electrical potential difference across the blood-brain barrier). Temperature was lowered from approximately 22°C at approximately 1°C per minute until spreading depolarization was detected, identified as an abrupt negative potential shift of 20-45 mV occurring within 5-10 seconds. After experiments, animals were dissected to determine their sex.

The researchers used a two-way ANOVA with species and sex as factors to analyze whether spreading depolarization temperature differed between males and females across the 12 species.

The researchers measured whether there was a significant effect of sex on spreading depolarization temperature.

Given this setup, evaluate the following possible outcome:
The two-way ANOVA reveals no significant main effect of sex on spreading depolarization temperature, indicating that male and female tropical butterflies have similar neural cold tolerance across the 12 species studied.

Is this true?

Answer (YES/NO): NO